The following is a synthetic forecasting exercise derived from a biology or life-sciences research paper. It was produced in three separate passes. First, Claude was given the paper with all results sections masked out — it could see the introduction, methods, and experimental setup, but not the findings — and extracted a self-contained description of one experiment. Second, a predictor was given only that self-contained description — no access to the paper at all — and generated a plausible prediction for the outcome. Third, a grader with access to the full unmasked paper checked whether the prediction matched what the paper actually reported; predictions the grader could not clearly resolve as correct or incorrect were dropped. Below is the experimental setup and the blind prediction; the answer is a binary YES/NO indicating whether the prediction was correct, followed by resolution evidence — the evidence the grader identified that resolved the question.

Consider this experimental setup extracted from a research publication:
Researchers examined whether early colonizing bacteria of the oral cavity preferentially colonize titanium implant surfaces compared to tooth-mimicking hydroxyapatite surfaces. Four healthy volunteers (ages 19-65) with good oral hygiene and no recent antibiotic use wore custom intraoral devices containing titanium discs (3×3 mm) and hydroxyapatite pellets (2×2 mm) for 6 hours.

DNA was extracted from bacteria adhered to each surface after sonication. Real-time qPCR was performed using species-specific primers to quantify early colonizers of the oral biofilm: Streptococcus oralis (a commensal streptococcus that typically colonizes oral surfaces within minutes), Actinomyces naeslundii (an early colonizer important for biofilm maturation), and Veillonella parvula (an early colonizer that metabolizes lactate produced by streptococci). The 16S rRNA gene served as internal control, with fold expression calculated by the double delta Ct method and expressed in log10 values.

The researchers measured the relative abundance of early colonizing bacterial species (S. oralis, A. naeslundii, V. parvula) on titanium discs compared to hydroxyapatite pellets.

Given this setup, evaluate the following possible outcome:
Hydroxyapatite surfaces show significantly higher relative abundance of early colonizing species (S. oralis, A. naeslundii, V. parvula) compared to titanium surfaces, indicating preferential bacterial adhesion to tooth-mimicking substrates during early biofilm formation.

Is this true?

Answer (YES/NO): NO